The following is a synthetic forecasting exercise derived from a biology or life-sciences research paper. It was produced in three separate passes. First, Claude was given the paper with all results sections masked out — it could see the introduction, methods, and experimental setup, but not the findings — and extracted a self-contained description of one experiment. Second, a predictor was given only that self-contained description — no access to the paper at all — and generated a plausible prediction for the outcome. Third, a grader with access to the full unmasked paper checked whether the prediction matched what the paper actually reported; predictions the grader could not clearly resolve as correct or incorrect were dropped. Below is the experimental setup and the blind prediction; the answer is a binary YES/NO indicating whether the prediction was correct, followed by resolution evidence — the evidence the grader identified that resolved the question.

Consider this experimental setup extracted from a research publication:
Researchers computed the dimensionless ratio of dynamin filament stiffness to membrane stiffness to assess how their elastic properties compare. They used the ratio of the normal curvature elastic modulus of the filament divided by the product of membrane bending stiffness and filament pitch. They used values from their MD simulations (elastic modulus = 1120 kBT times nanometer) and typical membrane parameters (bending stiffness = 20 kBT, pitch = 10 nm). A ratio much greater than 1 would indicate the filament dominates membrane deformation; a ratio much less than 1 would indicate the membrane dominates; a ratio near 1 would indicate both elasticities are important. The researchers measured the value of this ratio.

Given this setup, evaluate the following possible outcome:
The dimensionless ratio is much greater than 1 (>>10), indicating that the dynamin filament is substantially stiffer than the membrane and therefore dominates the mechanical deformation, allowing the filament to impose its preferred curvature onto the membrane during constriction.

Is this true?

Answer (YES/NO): NO